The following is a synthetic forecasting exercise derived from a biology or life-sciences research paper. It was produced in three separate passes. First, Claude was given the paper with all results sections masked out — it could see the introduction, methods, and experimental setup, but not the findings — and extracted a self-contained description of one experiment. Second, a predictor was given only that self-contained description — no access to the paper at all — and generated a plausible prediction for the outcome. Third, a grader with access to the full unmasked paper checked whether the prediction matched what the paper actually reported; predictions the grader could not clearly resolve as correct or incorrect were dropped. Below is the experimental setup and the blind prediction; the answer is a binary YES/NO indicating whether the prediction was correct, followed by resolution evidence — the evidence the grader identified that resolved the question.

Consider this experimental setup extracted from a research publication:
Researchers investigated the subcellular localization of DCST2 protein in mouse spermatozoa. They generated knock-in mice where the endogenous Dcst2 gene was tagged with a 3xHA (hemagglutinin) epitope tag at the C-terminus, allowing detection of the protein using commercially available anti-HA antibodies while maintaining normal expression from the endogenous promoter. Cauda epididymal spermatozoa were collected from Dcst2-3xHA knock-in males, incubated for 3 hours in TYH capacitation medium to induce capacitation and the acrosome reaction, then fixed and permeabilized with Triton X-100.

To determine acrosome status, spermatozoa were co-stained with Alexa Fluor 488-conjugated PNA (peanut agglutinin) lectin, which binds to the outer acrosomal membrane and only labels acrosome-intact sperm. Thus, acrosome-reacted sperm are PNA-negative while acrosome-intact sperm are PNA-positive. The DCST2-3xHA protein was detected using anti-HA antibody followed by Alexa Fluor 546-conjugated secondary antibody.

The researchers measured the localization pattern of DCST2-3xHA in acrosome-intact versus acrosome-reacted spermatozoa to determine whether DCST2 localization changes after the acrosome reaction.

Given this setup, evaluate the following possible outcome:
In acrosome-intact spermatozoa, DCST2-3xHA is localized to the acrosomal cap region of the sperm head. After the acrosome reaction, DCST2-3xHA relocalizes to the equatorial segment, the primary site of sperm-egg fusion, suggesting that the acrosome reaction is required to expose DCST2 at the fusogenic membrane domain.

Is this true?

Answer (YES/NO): YES